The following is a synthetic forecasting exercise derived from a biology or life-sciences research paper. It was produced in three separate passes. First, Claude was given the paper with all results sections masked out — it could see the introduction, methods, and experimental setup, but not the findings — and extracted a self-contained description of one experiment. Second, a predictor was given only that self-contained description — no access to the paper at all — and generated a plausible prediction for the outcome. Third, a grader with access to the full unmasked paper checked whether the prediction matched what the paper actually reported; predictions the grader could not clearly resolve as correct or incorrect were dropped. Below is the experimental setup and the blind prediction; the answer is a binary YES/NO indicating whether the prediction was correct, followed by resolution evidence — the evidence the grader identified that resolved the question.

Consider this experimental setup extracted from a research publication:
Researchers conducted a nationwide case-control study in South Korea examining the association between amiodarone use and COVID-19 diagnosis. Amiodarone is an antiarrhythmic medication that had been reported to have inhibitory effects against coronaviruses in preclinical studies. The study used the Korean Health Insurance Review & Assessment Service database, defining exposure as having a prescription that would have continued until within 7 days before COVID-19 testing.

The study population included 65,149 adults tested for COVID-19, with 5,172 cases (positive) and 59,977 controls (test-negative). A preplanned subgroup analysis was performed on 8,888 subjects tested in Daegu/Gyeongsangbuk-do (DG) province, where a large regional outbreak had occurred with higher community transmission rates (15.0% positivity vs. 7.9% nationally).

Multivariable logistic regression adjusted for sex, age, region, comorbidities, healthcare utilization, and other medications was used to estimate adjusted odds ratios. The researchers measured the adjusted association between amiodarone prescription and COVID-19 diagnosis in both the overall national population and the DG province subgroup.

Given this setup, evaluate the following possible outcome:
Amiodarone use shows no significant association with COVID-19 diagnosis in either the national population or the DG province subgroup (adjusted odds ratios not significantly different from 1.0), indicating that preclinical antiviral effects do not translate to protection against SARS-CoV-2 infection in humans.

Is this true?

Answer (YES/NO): NO